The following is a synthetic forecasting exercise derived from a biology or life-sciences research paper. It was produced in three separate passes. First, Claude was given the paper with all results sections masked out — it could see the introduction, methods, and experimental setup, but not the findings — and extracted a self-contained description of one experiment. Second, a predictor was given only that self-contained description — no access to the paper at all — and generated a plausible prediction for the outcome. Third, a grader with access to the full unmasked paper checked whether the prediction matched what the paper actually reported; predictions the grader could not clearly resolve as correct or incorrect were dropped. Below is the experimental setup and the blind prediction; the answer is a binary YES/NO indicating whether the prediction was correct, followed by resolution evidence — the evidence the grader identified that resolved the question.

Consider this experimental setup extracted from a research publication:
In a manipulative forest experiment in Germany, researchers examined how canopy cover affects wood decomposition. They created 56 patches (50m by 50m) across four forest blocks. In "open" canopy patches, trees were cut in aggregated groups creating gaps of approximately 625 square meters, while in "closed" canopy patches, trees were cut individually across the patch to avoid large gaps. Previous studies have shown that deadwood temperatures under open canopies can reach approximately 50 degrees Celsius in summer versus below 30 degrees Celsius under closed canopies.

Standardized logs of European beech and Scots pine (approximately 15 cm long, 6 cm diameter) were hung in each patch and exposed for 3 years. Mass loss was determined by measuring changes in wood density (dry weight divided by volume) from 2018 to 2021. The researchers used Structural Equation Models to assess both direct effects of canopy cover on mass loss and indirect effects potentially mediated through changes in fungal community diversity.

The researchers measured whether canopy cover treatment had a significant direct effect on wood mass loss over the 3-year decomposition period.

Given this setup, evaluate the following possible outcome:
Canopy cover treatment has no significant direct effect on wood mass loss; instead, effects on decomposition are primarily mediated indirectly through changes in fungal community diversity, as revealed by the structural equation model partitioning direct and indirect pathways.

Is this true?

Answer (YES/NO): NO